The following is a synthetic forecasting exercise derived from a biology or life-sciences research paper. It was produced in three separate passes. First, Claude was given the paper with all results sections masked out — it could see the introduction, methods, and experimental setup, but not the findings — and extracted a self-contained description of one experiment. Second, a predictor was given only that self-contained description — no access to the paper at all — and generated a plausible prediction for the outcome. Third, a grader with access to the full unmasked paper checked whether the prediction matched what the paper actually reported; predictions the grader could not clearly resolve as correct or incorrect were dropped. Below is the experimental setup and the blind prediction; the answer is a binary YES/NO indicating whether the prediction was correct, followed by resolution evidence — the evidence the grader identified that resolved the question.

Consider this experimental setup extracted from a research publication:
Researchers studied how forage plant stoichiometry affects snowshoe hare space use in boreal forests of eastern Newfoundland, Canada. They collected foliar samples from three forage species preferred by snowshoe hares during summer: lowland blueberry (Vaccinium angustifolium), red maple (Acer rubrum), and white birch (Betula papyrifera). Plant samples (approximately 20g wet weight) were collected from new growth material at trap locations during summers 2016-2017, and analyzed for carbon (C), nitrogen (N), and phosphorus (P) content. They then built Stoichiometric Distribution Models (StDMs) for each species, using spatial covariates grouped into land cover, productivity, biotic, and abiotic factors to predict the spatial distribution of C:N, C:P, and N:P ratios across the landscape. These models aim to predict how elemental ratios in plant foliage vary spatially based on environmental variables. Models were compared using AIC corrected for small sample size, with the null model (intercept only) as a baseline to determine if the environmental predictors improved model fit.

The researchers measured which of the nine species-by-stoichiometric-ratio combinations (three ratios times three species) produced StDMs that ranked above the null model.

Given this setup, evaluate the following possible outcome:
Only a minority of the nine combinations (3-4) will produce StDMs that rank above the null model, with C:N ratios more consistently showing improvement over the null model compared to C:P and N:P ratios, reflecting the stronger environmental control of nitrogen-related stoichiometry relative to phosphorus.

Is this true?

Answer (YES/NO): NO